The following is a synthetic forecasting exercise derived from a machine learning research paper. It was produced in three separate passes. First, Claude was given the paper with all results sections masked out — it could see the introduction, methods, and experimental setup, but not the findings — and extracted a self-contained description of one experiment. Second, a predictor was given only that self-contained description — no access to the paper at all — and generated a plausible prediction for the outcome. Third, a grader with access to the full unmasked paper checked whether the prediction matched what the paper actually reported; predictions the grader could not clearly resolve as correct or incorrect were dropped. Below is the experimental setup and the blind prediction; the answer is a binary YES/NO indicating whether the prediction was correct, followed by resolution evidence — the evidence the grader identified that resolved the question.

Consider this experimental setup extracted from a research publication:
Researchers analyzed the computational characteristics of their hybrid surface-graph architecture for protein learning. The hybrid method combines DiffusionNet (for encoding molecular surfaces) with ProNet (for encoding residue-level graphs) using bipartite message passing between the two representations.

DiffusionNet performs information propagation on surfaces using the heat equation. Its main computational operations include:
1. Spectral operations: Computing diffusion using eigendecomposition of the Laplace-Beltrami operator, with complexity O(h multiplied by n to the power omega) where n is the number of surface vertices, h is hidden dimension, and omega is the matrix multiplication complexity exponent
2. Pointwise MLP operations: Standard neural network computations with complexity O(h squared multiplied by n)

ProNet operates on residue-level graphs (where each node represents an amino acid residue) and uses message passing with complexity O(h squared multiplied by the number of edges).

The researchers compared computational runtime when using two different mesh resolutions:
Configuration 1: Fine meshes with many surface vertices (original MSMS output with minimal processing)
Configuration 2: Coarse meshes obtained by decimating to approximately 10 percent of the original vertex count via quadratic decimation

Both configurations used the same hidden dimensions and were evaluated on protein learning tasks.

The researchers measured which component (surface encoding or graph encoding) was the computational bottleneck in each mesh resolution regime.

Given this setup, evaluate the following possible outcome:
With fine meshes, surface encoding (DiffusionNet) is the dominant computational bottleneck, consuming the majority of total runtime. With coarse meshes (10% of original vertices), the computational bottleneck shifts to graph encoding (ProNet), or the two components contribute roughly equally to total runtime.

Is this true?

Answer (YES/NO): YES